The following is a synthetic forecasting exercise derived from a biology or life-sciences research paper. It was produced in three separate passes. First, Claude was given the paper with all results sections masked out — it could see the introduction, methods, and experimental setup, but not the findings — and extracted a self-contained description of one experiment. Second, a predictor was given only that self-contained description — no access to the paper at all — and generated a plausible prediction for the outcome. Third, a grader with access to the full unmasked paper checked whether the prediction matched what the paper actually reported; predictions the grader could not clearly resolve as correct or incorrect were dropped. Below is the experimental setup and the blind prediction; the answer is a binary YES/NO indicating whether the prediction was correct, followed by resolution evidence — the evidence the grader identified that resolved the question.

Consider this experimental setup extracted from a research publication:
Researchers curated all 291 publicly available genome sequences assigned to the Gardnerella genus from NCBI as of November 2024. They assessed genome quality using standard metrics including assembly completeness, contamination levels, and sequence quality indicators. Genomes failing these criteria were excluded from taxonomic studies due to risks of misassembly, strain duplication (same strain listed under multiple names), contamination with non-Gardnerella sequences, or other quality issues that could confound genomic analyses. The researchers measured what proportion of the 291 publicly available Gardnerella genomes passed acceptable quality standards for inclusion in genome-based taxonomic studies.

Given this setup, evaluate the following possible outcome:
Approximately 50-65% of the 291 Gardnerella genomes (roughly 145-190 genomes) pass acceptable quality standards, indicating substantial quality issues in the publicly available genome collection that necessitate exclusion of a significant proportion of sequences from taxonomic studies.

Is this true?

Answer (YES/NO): NO